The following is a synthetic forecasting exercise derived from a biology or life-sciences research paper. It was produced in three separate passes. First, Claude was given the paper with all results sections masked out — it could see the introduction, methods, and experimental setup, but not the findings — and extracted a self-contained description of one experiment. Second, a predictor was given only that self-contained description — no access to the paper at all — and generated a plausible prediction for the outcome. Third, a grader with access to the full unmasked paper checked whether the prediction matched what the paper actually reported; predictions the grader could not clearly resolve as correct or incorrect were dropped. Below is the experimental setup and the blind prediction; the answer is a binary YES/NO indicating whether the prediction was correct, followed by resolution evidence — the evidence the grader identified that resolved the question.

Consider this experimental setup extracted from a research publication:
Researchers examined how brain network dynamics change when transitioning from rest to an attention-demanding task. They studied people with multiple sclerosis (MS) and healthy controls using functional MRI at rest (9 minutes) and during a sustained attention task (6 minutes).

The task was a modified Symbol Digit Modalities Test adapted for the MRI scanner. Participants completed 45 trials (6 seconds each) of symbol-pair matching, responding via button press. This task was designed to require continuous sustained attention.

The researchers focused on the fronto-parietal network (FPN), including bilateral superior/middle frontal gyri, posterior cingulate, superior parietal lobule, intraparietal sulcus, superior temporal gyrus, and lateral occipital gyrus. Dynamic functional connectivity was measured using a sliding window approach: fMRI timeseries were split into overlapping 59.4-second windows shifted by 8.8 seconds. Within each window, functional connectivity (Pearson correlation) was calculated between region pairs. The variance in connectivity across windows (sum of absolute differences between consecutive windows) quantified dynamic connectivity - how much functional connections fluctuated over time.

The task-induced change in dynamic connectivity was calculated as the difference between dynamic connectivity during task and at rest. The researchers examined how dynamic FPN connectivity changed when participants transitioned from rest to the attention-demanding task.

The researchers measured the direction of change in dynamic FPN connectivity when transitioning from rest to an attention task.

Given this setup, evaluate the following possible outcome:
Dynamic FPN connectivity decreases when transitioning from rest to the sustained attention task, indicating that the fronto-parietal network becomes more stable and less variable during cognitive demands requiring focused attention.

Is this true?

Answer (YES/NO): YES